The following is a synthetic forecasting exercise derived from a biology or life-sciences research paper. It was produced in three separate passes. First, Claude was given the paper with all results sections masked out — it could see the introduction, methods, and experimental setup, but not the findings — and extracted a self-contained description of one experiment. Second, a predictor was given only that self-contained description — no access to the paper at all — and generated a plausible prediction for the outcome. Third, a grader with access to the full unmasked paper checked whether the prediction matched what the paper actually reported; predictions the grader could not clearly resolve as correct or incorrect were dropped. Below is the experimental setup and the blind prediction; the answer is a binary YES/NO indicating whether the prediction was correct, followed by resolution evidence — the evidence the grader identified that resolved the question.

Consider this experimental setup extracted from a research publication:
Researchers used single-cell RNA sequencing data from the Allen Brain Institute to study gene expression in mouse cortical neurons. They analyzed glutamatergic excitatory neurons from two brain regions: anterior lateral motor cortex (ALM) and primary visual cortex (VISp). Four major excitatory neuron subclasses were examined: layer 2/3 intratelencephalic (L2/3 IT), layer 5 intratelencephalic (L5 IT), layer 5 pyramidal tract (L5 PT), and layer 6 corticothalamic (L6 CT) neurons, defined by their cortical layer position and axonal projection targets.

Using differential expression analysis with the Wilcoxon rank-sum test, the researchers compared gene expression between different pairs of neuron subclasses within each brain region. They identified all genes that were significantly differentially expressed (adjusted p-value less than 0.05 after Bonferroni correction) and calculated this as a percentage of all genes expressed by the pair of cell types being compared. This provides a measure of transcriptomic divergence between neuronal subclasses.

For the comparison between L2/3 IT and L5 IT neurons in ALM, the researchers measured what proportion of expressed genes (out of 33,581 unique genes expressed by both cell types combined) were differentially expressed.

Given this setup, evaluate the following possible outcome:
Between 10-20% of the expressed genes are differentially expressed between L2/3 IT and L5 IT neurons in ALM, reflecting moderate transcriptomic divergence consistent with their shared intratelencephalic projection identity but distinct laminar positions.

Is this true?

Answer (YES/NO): NO